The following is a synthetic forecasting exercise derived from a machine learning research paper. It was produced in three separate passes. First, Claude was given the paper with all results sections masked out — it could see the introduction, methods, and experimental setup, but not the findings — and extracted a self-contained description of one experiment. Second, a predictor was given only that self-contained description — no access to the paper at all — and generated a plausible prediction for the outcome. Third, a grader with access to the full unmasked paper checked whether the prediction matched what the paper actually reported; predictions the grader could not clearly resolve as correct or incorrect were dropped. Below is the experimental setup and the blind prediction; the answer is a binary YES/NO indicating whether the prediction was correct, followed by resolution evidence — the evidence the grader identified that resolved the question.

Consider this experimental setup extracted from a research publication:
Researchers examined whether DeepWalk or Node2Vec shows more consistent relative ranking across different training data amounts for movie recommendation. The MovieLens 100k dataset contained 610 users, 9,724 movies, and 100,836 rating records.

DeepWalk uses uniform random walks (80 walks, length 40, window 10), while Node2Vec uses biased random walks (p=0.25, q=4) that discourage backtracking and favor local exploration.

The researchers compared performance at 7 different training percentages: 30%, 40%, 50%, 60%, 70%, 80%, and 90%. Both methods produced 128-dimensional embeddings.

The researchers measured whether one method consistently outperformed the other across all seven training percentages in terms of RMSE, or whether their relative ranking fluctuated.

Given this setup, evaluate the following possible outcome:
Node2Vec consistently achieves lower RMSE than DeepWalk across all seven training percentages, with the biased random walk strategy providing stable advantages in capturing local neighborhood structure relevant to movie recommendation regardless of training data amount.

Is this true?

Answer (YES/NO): YES